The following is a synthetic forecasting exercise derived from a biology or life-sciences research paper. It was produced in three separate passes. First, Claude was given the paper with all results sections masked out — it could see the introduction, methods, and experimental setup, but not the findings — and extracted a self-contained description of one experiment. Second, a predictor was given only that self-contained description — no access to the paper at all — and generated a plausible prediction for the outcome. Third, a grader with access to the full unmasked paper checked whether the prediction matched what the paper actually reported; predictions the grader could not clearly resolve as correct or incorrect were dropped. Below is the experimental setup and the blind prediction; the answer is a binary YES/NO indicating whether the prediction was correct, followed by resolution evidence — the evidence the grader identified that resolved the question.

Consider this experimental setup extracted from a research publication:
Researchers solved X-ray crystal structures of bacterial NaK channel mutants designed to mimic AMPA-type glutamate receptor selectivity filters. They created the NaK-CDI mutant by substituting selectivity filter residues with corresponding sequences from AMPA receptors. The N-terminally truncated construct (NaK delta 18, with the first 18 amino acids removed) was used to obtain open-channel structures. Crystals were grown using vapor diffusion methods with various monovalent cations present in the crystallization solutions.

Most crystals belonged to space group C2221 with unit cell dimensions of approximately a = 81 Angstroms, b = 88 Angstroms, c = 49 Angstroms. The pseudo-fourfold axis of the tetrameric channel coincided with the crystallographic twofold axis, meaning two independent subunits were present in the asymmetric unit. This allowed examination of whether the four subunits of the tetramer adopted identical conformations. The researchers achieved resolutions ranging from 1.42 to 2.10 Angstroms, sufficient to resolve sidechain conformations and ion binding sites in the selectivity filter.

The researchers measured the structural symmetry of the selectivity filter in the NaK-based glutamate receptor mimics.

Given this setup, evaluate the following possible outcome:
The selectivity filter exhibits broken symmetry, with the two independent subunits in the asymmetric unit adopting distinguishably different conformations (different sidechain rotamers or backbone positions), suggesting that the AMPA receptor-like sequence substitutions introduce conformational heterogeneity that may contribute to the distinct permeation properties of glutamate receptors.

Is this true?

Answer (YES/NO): NO